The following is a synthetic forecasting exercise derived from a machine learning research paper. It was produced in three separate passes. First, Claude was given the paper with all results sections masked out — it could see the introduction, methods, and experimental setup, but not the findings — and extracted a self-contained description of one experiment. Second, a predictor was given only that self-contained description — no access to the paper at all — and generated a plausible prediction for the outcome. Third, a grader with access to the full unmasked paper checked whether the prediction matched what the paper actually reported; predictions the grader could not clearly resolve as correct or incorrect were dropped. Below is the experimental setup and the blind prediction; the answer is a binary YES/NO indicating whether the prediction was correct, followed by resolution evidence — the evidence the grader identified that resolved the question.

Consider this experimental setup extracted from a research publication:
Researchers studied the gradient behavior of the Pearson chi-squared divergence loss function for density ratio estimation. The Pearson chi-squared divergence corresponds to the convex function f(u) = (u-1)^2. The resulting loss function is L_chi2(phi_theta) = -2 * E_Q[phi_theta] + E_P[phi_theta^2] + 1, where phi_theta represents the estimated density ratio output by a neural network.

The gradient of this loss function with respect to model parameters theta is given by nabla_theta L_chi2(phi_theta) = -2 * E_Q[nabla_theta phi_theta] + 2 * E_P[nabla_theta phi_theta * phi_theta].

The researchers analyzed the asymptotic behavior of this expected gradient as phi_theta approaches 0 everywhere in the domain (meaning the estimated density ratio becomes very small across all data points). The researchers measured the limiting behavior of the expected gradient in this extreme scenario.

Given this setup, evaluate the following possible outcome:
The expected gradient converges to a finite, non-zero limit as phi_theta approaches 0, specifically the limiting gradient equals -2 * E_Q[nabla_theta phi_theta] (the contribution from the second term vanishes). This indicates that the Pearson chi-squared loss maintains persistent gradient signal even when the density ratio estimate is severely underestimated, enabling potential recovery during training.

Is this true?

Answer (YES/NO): NO